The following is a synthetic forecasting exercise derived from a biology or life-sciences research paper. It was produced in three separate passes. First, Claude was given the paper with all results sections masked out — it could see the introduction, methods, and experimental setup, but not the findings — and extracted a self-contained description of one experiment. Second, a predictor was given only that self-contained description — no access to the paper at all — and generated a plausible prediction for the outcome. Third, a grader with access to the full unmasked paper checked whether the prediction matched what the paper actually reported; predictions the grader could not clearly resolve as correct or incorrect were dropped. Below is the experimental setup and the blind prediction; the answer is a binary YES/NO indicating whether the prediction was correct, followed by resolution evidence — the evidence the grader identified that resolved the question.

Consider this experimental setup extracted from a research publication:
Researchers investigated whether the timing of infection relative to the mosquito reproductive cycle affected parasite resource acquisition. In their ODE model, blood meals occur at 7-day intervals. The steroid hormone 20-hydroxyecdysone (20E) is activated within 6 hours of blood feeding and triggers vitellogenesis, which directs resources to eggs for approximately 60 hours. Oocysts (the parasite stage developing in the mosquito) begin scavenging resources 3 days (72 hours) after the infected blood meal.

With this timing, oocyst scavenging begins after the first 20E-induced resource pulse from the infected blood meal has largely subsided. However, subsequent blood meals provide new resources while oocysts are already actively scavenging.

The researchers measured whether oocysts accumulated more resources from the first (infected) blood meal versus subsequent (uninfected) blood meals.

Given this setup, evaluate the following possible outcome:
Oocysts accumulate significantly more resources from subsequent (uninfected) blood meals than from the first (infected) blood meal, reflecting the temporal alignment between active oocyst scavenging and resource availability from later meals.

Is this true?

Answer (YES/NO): YES